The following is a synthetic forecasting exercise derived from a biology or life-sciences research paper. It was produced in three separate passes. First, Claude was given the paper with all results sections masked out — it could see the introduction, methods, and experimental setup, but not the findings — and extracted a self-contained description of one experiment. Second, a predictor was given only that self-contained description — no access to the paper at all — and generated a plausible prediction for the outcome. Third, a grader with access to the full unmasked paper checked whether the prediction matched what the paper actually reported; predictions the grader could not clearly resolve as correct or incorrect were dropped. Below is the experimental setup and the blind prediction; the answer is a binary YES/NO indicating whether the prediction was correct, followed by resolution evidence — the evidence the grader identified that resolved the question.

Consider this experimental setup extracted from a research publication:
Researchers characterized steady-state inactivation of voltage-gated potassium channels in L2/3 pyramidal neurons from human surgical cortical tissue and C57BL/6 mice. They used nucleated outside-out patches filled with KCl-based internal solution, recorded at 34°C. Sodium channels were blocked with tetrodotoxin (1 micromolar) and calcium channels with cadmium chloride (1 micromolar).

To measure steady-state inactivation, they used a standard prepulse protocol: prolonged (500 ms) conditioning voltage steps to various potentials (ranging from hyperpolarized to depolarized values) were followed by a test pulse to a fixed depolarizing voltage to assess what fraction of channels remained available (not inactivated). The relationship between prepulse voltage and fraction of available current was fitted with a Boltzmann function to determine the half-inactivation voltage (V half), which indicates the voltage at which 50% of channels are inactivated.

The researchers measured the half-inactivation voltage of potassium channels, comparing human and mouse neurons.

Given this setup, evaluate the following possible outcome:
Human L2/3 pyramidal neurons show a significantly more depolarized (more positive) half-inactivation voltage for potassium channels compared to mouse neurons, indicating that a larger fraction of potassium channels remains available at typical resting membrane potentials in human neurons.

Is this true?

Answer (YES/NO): YES